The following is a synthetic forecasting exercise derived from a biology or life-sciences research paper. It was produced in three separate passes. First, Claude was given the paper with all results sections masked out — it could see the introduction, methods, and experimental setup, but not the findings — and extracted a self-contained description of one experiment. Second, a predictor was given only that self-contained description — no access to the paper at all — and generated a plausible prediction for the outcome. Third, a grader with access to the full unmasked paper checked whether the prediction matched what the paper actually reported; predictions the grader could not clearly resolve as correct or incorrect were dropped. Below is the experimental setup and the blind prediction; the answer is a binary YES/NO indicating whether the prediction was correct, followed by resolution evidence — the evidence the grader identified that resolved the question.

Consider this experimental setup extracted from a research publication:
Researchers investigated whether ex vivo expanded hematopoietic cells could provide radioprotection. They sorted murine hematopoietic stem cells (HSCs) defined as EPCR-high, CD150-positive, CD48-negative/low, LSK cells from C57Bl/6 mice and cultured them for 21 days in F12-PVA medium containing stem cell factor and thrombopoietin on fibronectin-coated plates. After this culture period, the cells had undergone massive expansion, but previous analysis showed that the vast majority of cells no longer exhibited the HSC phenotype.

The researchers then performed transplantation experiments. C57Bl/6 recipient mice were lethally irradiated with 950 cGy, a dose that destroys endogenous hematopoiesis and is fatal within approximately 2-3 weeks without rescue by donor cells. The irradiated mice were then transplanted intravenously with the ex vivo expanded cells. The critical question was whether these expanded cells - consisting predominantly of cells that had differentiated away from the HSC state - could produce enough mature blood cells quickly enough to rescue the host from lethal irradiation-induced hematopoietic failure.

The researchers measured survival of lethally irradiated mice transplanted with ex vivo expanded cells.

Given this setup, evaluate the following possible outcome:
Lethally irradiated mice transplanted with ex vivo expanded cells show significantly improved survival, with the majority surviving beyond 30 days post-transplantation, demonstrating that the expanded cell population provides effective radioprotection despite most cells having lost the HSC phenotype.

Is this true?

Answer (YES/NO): YES